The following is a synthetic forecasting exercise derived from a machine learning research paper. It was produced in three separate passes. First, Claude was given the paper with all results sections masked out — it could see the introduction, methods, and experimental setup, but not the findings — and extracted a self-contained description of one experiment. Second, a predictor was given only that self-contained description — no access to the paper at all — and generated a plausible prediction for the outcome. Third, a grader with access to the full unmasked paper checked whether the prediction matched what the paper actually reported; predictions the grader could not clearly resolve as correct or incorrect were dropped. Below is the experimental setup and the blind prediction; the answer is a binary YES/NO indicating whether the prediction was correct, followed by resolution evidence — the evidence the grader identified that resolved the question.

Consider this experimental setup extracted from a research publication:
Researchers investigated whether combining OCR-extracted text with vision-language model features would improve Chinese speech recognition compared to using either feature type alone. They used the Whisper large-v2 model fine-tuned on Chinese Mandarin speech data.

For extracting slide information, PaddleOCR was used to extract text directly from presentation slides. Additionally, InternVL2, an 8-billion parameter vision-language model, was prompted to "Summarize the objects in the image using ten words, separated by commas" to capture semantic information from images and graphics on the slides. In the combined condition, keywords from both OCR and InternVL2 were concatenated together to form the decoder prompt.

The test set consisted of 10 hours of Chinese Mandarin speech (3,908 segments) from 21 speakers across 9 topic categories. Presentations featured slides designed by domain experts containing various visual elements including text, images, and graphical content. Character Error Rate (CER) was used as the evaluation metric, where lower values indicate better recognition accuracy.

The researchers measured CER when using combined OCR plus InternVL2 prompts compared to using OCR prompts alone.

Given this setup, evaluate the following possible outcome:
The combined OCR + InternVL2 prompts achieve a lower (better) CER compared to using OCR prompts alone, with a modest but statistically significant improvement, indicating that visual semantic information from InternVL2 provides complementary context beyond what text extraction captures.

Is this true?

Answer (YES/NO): YES